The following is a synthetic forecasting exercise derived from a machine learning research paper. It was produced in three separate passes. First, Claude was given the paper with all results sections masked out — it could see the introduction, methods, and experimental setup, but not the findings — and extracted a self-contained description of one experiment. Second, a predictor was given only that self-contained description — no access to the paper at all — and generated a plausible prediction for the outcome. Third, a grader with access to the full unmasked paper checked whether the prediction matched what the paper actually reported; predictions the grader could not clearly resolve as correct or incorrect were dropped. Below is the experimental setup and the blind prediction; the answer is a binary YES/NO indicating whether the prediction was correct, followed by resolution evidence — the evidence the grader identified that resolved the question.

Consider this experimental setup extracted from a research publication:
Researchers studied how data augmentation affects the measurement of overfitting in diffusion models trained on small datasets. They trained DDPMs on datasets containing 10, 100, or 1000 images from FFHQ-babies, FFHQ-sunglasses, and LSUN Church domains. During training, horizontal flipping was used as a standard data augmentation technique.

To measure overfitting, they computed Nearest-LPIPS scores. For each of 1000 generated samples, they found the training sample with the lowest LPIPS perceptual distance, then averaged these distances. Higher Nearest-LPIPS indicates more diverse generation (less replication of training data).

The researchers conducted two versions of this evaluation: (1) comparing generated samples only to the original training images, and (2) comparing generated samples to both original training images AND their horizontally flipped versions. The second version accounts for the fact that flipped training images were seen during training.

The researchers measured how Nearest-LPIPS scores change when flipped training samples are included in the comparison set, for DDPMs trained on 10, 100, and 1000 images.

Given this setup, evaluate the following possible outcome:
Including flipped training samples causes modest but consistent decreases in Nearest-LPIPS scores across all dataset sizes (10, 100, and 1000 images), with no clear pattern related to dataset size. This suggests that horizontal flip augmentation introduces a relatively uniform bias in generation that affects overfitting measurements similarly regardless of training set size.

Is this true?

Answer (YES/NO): NO